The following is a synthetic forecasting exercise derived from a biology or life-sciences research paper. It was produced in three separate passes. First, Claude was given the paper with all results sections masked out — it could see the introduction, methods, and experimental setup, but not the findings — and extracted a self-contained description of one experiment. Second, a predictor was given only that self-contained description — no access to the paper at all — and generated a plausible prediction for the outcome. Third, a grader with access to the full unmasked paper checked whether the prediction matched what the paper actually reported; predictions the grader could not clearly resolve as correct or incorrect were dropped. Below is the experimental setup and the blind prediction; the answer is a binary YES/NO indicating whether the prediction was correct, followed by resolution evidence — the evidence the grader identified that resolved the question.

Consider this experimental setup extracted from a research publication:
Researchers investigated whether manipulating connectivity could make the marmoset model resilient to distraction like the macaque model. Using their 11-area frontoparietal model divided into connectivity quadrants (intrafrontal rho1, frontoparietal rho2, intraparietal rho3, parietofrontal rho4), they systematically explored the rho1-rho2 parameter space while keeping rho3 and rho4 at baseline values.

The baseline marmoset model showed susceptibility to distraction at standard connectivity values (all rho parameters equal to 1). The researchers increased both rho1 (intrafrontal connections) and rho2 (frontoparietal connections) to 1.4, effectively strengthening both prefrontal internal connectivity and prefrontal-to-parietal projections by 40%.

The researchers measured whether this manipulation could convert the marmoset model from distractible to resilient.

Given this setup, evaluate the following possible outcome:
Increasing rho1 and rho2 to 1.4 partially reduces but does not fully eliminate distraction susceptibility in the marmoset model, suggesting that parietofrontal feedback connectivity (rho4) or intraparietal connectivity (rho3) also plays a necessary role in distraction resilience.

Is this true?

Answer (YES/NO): NO